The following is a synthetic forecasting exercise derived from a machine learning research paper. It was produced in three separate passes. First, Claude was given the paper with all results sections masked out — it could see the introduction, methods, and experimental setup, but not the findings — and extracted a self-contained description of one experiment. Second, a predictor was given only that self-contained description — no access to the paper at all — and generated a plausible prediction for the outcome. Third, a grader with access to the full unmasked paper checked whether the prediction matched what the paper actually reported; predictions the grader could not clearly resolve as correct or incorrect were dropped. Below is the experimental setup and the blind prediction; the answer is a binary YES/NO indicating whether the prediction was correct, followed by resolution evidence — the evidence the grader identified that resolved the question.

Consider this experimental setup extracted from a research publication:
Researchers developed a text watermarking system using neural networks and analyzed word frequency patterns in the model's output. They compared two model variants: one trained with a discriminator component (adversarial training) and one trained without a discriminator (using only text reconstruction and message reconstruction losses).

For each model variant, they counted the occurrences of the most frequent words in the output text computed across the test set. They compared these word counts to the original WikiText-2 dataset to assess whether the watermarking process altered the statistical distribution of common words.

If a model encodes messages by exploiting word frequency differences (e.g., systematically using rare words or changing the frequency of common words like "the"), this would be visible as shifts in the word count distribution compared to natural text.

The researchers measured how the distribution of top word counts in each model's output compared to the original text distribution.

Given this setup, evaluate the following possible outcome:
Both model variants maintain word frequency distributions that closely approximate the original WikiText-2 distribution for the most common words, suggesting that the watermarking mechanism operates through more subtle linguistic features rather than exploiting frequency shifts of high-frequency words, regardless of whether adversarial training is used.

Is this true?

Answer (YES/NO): NO